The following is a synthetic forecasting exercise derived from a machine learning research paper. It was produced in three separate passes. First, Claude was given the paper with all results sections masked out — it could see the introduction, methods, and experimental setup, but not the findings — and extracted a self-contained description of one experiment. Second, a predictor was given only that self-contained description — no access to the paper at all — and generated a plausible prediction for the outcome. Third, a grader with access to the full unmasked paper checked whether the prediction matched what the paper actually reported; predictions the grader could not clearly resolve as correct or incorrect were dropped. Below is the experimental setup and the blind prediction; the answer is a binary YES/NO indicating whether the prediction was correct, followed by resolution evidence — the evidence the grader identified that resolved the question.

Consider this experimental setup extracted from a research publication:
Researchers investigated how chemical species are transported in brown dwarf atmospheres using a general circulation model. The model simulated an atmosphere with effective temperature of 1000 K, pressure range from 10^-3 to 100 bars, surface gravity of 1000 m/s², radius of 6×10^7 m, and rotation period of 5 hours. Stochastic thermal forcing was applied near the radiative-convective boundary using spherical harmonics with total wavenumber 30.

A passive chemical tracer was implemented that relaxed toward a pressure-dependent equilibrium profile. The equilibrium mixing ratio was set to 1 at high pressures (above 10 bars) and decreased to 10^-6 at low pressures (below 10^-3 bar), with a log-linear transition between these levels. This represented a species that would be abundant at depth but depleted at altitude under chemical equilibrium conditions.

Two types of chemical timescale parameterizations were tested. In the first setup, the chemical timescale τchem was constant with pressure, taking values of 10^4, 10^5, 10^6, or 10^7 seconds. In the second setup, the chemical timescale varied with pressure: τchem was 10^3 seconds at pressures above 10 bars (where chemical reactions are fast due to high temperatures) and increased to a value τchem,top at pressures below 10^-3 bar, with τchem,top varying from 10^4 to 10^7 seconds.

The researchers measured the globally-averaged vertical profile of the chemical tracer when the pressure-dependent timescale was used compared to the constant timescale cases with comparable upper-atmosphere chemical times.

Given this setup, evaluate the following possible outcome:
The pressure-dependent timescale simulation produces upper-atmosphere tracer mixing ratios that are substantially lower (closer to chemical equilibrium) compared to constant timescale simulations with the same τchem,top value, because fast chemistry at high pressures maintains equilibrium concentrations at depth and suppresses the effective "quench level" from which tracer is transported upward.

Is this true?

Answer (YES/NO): YES